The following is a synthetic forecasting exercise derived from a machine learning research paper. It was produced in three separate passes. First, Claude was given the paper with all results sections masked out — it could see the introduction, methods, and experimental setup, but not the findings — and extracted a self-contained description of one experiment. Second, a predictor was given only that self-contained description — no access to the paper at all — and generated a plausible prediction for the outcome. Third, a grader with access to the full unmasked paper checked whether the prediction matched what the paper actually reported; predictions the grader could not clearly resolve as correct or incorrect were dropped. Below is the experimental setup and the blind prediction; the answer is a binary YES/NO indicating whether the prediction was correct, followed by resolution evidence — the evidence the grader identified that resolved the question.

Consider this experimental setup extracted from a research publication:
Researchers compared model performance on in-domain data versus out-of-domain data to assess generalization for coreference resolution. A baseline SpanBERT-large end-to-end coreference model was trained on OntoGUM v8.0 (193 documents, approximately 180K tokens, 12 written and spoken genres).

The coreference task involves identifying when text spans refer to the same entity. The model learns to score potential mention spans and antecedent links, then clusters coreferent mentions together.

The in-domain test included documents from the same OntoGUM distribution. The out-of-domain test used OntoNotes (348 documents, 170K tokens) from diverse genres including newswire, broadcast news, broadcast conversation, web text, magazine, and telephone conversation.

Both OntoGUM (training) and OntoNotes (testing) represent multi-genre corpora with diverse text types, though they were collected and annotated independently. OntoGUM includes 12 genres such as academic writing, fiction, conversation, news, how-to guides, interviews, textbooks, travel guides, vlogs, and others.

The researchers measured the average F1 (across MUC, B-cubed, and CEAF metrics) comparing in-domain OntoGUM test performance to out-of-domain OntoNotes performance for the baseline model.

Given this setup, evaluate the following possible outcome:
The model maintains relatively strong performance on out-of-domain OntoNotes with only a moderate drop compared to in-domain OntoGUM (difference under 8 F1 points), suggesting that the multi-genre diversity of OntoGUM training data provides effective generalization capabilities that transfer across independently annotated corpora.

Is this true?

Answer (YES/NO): NO